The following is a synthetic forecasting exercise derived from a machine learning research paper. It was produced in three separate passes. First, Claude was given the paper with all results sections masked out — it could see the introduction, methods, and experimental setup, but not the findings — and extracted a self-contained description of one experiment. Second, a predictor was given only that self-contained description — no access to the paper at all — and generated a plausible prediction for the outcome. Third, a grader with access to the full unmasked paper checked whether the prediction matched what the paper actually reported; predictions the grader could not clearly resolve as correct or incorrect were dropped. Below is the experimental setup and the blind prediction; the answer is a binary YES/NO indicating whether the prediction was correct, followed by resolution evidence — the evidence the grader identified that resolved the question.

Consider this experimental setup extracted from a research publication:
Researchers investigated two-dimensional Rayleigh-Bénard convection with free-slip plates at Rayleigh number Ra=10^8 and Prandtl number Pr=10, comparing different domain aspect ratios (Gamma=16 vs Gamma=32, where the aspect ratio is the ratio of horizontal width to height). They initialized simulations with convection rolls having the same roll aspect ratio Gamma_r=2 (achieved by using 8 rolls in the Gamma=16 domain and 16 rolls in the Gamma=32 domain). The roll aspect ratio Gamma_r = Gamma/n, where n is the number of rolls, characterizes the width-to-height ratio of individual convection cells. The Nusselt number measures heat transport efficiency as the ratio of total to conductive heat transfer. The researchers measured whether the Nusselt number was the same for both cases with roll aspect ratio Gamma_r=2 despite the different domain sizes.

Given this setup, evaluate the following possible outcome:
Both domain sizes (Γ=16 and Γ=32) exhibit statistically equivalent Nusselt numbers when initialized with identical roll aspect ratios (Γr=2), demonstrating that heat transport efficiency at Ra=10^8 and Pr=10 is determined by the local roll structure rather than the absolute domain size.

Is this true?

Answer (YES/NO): YES